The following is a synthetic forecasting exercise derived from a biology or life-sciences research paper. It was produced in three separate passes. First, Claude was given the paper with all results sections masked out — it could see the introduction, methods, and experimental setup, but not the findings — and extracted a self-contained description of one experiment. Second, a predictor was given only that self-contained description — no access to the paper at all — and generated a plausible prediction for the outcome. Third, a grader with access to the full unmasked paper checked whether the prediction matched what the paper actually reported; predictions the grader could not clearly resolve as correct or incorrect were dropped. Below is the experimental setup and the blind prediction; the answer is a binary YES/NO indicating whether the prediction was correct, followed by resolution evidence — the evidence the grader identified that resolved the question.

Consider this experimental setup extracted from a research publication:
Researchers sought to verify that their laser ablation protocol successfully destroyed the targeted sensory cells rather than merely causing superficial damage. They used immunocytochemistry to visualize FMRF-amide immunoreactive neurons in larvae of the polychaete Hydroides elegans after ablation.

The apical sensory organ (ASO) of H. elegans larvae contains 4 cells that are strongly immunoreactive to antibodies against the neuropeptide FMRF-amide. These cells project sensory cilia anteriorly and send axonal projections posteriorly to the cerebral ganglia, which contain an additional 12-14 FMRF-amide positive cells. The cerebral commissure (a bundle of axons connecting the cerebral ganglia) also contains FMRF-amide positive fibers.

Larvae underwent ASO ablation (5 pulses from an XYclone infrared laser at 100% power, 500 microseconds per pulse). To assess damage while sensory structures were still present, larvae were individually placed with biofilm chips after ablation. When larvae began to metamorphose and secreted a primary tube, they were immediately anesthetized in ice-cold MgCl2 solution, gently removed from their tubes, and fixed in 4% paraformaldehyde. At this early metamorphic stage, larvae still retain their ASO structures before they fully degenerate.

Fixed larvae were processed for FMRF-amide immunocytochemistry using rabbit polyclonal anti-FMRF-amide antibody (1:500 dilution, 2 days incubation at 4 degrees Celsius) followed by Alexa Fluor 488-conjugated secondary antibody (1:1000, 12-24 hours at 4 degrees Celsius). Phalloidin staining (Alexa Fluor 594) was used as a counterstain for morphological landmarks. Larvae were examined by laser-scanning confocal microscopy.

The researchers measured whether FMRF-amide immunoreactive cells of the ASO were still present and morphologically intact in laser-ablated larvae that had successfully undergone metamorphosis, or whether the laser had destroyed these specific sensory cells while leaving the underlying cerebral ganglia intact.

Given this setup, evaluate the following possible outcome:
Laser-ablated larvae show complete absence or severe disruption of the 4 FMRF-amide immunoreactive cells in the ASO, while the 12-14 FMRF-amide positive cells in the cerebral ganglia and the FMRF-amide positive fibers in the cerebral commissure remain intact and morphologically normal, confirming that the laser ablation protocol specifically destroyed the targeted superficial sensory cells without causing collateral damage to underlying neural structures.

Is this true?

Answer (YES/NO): YES